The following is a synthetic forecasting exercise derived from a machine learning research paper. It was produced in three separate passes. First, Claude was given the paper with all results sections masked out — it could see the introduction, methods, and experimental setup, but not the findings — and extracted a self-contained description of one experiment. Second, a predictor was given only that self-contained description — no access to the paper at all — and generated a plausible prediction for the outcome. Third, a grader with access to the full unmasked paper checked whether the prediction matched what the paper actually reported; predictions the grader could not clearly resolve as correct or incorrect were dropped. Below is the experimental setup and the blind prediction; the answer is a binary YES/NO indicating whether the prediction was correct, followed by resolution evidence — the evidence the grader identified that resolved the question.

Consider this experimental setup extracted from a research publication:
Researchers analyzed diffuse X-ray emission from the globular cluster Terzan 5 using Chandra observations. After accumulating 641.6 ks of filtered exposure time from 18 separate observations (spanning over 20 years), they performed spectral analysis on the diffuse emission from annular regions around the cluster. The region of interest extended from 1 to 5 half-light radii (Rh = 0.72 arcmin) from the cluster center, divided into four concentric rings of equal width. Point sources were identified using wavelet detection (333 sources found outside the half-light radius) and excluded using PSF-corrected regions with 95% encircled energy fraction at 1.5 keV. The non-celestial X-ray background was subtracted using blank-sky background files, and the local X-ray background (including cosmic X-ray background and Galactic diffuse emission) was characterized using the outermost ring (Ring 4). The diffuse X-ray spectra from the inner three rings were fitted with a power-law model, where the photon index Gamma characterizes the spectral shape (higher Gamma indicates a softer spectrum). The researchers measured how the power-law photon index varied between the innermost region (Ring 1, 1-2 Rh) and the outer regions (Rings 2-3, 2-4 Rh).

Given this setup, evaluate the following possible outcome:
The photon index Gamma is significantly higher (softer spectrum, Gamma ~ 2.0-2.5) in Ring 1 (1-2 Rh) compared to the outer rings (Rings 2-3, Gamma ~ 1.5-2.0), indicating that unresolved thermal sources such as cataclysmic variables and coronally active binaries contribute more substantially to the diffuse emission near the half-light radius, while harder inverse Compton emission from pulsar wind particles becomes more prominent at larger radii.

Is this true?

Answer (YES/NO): NO